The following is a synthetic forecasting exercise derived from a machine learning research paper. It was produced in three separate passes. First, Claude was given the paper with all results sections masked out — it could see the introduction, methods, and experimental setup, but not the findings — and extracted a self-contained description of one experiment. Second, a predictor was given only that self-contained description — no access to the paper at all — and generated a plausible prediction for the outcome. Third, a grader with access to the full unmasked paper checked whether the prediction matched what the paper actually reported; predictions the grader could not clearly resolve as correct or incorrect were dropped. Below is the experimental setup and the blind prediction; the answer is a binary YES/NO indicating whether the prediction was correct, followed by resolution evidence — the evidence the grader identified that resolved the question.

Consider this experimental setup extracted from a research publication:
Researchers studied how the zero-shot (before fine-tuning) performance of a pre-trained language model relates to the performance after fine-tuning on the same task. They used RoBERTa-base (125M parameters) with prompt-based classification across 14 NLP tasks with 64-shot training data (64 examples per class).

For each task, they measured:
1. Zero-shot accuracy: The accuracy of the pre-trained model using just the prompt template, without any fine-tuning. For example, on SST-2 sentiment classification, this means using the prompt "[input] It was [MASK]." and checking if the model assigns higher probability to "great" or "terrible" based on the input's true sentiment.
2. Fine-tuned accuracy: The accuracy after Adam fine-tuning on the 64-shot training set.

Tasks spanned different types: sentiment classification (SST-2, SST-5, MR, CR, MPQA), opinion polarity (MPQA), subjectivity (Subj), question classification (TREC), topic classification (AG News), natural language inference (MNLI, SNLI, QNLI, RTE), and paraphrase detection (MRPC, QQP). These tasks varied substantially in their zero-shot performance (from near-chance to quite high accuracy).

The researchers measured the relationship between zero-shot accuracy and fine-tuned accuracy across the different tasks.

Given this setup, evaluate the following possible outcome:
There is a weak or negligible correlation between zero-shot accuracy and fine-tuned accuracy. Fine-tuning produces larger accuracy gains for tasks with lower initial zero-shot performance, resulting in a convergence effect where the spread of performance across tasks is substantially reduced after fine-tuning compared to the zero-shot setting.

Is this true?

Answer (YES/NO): NO